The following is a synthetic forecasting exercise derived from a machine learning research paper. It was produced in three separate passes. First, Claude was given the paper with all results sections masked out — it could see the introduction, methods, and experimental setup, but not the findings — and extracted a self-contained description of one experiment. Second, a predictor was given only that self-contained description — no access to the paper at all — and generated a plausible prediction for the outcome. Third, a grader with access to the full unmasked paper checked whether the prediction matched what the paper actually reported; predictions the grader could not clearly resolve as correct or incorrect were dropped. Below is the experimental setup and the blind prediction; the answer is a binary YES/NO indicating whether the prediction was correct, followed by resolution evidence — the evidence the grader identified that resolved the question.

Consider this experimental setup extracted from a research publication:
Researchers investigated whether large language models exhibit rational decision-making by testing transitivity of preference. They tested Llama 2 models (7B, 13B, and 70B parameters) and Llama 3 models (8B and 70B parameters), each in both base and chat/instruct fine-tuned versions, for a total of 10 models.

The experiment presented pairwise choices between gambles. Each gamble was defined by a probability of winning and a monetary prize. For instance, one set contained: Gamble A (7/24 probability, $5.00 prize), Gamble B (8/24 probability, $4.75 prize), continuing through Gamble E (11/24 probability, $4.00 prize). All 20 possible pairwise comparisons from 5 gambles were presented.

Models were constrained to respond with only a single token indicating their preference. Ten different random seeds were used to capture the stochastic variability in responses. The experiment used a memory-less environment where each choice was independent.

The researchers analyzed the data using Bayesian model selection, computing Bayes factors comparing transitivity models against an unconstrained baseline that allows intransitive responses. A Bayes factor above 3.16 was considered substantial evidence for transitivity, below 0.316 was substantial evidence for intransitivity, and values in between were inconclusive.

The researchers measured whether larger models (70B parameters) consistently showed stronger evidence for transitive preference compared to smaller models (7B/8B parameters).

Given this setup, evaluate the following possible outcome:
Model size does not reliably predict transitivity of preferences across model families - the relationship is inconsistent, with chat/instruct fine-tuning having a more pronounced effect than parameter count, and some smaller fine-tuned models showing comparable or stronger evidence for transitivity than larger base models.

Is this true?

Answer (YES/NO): NO